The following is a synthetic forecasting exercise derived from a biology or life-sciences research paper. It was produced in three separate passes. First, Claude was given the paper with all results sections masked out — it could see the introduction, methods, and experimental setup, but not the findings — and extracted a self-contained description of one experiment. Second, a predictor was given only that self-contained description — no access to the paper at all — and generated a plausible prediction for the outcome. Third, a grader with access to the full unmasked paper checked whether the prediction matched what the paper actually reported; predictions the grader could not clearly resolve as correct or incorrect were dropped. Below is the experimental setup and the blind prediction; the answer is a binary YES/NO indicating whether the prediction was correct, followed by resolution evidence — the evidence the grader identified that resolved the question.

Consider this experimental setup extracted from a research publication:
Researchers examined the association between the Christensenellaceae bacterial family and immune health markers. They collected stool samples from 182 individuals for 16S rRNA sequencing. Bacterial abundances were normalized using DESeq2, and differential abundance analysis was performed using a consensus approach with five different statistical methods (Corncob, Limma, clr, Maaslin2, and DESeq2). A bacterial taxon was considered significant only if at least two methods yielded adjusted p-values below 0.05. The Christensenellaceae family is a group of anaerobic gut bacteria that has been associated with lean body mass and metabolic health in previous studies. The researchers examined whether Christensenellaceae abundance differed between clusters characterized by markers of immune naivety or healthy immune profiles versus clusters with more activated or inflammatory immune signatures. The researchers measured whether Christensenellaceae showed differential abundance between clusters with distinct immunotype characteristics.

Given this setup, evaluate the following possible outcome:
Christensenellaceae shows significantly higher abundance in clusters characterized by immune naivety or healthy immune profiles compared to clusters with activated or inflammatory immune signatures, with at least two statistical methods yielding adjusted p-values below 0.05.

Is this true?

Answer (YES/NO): NO